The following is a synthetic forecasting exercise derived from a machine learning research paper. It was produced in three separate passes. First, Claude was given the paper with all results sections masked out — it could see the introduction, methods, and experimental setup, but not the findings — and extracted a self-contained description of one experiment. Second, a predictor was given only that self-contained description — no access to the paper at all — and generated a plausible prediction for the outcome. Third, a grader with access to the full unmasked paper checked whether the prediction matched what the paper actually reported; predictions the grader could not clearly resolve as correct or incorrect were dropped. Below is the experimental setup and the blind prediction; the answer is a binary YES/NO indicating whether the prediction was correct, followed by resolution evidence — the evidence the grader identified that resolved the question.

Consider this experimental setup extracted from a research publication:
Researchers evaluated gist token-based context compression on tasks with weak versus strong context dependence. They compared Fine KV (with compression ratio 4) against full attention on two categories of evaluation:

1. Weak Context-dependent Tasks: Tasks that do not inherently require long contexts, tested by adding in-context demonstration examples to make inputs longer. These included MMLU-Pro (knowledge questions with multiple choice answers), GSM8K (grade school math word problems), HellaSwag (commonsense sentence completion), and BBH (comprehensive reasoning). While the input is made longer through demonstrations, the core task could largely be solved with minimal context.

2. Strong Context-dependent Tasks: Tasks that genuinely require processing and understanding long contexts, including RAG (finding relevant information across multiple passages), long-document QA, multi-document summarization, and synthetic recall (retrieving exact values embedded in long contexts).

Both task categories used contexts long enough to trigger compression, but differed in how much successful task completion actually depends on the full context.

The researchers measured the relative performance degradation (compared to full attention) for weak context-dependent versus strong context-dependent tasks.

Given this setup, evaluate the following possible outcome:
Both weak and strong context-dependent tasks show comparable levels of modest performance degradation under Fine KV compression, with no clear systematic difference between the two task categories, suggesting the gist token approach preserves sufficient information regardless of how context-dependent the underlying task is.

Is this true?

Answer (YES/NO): NO